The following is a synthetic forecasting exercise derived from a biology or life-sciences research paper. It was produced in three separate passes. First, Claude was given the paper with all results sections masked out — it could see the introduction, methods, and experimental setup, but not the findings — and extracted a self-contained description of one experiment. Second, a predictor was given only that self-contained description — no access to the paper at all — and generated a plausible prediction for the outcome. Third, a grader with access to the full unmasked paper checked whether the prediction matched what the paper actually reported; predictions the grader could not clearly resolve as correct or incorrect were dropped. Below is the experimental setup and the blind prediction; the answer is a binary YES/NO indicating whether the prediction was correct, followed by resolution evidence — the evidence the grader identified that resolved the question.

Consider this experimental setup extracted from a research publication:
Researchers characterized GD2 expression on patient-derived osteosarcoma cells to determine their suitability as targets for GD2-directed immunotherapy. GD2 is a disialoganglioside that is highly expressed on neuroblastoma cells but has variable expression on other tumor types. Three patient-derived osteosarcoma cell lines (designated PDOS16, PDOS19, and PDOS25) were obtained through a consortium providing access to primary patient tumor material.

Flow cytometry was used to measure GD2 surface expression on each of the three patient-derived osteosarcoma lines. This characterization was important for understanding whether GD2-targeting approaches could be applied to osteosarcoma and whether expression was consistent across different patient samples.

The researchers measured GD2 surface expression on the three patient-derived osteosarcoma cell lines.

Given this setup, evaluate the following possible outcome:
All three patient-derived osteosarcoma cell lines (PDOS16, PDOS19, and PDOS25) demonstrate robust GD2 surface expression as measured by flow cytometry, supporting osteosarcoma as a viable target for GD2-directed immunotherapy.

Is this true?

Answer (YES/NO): NO